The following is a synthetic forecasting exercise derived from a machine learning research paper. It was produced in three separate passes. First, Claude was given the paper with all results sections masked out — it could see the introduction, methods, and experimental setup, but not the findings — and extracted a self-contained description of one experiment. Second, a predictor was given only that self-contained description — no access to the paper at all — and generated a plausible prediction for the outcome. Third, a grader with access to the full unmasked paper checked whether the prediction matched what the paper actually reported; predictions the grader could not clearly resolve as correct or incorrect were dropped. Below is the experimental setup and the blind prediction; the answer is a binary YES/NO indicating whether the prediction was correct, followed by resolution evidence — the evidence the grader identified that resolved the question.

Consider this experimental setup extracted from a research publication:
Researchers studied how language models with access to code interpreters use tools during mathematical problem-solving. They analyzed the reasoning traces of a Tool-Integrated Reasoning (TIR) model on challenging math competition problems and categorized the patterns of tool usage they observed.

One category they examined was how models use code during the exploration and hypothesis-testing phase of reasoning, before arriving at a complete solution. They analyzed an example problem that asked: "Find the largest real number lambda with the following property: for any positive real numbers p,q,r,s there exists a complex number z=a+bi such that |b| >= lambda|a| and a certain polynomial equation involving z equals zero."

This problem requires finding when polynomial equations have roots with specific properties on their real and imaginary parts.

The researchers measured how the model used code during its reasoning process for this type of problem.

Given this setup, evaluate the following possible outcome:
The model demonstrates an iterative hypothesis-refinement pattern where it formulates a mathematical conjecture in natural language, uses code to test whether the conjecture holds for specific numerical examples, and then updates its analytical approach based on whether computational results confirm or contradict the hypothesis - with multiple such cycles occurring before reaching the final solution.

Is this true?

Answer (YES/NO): YES